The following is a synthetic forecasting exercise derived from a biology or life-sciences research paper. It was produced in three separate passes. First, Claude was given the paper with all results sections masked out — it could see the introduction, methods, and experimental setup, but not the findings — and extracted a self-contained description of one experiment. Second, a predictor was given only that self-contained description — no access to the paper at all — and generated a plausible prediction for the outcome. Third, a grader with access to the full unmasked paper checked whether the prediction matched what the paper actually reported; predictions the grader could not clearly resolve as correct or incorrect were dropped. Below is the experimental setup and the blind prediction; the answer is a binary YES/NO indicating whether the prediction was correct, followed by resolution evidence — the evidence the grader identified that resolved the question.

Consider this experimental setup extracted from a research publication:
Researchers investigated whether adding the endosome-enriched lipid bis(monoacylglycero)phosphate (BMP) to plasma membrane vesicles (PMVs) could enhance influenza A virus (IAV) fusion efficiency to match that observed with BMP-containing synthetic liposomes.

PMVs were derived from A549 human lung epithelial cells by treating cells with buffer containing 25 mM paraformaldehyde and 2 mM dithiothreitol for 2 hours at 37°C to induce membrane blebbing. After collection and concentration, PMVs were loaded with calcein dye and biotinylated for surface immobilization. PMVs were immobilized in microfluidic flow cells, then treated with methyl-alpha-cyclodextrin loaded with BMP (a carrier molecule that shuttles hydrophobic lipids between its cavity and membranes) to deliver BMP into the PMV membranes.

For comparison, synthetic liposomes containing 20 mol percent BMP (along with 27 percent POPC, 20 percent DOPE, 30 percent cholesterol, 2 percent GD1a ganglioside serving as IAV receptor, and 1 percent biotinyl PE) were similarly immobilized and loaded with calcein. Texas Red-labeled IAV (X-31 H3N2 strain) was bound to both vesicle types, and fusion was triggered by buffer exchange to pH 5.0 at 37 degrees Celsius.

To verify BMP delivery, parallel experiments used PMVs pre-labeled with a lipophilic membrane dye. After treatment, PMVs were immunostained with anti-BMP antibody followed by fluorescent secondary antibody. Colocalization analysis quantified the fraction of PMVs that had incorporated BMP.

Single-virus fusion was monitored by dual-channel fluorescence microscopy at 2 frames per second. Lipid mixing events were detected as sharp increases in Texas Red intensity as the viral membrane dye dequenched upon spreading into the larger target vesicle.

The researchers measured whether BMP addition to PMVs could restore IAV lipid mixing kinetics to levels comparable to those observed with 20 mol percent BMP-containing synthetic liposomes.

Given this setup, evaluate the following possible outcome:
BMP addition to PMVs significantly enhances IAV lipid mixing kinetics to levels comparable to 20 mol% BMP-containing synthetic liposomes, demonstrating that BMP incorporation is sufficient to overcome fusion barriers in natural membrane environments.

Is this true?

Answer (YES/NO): NO